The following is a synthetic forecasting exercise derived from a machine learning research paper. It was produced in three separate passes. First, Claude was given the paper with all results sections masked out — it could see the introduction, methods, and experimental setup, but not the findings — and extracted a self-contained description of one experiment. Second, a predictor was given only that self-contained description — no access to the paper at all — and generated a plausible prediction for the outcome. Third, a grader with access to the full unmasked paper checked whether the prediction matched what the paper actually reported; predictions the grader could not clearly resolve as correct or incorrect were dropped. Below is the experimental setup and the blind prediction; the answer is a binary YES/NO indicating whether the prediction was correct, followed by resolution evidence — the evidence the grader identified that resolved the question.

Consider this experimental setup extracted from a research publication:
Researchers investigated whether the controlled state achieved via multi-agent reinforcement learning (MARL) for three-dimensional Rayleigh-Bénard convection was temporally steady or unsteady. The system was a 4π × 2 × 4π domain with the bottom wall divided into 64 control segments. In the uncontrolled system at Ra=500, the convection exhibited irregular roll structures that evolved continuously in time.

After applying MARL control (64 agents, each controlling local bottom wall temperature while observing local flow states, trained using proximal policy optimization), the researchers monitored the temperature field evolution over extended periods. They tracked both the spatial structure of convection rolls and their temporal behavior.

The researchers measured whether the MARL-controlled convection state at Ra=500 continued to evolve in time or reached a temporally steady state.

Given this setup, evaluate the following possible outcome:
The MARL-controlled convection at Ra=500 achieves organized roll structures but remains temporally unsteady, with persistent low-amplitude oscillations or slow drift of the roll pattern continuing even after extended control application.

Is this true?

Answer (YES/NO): NO